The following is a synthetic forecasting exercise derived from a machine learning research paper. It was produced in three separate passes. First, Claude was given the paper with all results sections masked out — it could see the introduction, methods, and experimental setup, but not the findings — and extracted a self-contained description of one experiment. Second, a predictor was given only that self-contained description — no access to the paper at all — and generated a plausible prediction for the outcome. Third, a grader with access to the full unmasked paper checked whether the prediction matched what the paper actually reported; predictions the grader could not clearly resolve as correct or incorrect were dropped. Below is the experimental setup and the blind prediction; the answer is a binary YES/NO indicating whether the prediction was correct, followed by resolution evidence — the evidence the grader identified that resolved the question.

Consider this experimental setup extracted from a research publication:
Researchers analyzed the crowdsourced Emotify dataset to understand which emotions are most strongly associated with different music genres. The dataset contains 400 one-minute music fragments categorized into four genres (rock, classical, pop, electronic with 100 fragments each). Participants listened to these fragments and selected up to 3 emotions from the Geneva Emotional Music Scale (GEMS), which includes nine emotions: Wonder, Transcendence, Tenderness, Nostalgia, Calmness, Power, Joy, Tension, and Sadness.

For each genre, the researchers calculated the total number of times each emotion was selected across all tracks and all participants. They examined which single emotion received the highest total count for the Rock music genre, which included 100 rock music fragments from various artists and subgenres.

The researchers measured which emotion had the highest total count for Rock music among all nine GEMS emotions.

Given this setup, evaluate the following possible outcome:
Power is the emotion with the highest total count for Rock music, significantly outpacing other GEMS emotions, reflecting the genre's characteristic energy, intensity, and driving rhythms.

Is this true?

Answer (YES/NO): NO